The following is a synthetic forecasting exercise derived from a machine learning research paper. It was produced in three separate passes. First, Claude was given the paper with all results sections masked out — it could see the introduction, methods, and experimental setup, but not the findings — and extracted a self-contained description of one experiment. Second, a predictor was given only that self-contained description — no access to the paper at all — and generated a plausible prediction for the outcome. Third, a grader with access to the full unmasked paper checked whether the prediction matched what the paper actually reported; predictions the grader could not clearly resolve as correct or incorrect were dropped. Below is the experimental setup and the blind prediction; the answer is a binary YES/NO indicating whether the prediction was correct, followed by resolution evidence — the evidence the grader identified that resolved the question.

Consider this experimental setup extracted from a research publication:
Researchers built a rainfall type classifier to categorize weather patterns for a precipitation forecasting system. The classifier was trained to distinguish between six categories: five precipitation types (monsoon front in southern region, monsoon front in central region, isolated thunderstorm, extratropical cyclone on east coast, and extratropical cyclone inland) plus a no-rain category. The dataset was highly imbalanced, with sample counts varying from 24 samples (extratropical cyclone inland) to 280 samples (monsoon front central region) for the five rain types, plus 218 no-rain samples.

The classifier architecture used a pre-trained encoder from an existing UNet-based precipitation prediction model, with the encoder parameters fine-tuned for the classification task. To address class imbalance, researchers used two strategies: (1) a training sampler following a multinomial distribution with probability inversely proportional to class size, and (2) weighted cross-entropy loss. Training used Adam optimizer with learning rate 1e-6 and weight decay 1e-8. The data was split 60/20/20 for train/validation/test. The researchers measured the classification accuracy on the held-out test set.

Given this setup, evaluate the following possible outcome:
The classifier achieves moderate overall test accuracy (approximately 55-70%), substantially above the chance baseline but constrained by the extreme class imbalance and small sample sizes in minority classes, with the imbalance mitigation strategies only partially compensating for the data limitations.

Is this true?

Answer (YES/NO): NO